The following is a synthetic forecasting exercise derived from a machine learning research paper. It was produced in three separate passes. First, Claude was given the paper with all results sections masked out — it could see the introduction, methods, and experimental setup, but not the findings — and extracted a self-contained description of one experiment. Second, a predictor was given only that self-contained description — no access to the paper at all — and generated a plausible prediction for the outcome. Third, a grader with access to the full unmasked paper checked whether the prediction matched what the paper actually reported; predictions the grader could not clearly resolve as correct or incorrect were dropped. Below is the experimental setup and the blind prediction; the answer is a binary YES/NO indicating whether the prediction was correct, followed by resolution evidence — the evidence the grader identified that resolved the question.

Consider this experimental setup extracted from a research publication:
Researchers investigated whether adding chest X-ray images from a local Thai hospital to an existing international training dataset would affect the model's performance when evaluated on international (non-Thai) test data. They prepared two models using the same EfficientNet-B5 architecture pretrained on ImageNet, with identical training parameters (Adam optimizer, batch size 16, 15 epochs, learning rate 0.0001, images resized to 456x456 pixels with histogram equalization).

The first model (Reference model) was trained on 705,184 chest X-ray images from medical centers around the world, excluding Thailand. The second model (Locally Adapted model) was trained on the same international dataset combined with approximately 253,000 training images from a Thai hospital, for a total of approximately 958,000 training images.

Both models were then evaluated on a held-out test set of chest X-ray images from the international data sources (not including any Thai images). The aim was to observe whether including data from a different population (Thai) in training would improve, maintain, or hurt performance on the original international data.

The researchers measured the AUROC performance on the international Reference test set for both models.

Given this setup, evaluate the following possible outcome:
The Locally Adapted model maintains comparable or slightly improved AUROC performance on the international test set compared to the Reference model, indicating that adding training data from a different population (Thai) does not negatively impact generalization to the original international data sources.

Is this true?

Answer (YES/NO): YES